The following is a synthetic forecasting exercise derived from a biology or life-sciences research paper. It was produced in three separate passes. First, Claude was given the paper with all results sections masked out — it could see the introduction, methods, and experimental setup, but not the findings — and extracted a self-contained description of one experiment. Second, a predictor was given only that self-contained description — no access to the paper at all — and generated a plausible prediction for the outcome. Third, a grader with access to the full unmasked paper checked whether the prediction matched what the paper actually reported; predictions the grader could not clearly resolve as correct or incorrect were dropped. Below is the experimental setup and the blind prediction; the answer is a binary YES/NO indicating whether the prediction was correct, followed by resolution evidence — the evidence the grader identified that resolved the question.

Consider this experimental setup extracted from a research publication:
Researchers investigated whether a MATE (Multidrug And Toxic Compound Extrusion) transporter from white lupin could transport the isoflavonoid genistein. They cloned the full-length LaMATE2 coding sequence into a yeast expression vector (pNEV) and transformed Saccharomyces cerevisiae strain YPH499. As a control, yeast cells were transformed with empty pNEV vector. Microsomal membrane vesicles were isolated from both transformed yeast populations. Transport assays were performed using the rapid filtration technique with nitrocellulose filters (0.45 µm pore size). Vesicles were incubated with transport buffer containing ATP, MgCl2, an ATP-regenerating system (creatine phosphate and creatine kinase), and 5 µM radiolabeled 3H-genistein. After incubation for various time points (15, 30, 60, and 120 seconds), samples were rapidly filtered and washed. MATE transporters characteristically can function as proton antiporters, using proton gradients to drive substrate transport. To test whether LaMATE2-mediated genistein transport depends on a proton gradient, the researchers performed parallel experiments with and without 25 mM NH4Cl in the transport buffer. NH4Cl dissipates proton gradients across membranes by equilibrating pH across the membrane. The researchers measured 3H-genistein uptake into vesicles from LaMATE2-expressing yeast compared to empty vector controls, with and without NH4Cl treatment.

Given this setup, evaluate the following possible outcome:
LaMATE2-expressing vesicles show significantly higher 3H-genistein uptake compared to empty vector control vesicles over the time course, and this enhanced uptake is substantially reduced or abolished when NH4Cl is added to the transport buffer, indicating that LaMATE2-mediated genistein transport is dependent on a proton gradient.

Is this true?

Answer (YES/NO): YES